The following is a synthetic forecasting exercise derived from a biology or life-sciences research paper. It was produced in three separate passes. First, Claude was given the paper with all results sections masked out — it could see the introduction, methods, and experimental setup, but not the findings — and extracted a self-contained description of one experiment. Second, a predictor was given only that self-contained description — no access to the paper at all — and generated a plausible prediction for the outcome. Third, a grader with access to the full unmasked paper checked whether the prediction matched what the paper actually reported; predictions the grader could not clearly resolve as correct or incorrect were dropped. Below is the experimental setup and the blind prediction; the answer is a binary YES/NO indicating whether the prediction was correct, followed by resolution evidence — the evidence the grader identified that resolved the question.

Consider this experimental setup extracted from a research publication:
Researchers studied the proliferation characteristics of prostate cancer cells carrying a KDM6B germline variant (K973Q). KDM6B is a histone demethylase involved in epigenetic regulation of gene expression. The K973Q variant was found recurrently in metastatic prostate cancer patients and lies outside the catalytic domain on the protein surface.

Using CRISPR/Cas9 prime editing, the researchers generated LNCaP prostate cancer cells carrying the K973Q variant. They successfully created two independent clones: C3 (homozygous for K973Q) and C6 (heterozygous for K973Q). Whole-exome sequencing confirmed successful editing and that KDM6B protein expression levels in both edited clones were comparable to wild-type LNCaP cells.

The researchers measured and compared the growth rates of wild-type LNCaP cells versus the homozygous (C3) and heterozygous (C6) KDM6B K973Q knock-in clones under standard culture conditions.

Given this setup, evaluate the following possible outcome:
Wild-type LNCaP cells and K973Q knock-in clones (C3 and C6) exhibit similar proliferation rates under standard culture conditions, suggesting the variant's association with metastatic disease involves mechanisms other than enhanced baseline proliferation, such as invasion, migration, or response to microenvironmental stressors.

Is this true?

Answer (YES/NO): NO